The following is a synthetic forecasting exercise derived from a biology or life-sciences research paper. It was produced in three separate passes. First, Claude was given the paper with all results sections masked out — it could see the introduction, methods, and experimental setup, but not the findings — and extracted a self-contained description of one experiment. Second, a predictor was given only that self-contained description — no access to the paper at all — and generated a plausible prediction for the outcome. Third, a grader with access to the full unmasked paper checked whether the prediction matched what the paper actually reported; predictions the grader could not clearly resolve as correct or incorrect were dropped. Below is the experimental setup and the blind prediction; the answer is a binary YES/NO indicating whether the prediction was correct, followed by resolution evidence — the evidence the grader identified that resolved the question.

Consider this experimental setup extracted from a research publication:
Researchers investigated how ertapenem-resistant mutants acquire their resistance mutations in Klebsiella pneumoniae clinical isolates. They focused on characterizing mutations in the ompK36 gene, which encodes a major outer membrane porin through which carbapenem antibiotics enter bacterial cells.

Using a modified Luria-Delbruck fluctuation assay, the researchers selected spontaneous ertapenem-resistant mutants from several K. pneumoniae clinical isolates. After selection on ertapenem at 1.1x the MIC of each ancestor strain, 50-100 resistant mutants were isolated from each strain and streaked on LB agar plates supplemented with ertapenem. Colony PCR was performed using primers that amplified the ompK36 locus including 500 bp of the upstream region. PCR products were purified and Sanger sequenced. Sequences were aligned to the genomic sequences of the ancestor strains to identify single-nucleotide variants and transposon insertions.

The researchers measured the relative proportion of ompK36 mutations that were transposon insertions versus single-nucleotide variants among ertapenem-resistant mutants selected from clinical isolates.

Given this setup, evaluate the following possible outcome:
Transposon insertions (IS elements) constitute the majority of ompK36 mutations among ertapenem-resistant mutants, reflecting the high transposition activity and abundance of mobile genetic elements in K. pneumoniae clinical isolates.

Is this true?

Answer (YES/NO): NO